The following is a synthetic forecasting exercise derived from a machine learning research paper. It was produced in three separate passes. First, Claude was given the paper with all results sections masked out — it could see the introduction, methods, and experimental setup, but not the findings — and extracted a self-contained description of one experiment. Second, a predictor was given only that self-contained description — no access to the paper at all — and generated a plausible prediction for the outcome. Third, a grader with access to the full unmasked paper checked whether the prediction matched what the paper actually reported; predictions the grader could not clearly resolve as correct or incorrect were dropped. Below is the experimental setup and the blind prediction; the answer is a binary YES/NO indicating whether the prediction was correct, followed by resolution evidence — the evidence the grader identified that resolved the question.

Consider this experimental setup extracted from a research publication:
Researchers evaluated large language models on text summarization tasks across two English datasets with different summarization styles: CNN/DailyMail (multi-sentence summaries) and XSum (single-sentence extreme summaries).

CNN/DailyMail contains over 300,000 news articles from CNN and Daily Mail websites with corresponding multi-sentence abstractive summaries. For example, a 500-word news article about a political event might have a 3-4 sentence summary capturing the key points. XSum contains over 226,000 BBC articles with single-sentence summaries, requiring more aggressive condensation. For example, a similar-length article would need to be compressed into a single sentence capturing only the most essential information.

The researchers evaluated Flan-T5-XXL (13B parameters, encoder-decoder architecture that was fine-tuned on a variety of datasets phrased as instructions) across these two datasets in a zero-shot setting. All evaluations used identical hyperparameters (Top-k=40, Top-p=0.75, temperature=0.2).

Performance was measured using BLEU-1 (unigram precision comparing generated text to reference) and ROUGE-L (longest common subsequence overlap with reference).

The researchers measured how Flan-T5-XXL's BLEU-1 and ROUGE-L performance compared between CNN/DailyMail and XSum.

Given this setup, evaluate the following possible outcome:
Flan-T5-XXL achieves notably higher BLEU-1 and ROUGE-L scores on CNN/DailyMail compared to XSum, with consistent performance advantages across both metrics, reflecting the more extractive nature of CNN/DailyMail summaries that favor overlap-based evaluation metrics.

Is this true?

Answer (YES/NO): NO